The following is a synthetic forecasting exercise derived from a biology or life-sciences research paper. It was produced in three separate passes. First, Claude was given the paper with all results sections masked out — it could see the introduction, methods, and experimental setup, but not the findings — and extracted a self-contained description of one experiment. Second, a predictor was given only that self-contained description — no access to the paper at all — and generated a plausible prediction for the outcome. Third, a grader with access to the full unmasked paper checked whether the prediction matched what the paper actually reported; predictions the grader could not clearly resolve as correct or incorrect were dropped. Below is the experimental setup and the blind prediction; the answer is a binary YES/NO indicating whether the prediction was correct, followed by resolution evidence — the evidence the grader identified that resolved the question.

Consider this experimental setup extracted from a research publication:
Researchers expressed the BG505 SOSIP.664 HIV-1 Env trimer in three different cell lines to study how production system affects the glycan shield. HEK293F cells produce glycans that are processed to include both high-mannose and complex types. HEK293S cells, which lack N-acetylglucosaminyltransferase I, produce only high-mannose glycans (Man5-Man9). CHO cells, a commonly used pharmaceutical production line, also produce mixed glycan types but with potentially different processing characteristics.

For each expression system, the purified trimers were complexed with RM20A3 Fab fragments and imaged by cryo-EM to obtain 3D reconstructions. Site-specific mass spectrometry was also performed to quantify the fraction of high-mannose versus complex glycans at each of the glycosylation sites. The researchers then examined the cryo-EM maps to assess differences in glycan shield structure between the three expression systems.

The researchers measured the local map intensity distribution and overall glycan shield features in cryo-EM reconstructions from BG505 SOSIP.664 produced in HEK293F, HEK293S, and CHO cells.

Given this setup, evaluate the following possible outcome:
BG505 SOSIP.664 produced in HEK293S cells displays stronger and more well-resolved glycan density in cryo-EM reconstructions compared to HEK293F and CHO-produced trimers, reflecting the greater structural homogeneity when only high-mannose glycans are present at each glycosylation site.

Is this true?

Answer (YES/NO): NO